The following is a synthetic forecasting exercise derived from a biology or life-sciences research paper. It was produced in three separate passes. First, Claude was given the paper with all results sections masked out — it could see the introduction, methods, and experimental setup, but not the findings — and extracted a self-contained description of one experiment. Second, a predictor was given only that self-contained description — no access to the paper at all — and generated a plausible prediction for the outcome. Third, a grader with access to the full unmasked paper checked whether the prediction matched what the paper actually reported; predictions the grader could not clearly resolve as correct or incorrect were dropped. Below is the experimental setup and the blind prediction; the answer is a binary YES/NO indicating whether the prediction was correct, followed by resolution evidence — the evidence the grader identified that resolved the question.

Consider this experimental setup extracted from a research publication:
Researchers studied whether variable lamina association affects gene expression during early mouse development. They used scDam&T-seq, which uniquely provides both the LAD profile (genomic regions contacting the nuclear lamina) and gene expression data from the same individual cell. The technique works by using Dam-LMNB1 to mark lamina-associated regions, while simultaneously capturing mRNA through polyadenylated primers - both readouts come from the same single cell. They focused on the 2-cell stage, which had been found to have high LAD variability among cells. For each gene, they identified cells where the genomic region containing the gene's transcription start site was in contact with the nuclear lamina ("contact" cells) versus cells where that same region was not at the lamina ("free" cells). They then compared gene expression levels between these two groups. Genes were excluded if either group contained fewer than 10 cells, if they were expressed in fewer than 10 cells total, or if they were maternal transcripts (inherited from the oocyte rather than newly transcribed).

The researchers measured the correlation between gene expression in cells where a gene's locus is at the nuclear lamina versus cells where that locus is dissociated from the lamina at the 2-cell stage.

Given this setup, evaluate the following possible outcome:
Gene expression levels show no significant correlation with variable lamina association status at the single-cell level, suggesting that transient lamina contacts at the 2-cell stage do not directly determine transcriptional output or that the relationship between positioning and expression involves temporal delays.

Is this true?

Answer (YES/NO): YES